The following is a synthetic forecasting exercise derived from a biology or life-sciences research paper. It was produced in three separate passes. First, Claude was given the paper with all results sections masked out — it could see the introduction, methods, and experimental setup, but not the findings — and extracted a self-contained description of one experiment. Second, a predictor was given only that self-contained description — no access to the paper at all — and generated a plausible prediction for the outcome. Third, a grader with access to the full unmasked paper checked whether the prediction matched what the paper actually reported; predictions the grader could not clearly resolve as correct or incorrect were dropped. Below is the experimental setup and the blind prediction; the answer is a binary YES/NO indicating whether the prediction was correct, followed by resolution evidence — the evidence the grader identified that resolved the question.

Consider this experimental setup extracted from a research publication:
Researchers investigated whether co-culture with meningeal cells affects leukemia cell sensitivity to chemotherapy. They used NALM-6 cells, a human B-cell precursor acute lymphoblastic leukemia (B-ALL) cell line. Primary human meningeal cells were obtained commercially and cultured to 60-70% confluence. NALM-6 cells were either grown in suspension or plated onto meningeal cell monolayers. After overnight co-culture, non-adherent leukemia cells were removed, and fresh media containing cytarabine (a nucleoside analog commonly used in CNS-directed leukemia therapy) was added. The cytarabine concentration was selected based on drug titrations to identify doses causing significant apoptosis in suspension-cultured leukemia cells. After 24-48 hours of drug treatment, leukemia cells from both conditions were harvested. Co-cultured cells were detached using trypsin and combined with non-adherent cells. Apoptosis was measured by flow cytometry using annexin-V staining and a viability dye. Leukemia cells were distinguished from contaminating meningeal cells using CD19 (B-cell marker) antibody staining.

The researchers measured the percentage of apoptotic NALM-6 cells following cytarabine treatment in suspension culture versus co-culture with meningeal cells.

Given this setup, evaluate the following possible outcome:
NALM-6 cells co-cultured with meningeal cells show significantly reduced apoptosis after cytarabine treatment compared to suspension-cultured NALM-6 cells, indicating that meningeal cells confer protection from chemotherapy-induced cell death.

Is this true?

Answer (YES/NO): YES